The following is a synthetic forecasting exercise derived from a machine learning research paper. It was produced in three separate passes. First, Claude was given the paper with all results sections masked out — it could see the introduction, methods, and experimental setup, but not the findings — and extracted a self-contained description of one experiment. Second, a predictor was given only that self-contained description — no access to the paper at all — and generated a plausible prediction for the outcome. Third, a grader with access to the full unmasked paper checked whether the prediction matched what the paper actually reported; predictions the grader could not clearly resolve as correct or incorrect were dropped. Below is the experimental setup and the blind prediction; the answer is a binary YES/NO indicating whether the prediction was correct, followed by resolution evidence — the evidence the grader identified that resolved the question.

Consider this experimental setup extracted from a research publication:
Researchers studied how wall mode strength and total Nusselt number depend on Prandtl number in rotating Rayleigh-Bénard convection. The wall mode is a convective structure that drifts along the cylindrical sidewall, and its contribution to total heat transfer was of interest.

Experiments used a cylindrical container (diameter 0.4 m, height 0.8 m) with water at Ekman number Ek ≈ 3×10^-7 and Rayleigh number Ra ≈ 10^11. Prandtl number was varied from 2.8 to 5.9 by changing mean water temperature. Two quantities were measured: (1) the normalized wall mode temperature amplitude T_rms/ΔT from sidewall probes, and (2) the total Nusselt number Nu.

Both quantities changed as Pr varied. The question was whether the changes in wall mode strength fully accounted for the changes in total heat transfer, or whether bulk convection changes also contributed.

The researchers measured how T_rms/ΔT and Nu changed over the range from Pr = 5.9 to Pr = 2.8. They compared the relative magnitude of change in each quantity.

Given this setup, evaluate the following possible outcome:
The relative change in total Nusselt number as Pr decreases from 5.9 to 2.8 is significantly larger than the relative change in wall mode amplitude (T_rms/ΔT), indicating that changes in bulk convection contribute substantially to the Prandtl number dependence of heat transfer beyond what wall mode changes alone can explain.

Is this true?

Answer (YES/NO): YES